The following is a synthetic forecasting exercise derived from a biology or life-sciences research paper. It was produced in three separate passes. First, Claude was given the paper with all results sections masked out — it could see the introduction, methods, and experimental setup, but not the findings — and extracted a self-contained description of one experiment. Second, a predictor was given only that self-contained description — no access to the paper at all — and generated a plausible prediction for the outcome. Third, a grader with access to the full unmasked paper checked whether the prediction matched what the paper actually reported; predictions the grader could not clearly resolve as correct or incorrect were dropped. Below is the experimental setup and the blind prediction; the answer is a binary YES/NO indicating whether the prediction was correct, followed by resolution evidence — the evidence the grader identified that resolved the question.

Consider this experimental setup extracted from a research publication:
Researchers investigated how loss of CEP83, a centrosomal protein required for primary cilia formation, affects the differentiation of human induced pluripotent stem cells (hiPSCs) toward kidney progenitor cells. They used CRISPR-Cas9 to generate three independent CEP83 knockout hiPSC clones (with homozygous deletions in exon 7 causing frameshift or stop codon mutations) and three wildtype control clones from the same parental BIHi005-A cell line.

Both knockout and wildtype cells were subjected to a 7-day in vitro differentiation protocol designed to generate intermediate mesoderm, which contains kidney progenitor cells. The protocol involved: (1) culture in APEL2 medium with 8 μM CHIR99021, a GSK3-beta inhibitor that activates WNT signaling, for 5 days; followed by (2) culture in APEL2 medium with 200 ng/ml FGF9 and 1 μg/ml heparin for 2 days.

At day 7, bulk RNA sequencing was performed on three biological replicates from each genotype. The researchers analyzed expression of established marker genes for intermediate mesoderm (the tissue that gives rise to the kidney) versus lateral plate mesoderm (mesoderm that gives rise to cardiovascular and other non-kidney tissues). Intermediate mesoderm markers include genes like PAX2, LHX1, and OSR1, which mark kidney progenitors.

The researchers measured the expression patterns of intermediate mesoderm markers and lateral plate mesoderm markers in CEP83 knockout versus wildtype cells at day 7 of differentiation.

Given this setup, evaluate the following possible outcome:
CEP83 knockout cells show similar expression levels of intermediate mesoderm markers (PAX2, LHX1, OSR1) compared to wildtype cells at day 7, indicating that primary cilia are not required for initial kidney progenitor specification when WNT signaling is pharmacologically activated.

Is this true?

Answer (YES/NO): NO